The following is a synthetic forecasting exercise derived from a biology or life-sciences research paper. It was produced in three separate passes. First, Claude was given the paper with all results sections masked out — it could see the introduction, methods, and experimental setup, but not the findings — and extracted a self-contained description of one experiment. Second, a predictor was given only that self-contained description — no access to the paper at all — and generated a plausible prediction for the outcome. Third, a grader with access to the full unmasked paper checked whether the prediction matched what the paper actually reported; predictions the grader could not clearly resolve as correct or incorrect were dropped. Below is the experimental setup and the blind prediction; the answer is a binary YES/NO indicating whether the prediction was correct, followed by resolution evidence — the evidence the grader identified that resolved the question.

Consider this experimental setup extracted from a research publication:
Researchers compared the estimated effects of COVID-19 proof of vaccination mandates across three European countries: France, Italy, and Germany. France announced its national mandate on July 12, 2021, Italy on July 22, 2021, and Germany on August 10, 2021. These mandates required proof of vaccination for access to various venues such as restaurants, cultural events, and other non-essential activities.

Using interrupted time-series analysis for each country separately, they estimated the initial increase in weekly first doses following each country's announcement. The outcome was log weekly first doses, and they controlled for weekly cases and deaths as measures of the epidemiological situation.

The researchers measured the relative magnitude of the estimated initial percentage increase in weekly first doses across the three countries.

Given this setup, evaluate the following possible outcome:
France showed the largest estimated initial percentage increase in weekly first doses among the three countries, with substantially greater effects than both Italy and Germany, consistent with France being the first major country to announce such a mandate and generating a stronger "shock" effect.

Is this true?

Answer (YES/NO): NO